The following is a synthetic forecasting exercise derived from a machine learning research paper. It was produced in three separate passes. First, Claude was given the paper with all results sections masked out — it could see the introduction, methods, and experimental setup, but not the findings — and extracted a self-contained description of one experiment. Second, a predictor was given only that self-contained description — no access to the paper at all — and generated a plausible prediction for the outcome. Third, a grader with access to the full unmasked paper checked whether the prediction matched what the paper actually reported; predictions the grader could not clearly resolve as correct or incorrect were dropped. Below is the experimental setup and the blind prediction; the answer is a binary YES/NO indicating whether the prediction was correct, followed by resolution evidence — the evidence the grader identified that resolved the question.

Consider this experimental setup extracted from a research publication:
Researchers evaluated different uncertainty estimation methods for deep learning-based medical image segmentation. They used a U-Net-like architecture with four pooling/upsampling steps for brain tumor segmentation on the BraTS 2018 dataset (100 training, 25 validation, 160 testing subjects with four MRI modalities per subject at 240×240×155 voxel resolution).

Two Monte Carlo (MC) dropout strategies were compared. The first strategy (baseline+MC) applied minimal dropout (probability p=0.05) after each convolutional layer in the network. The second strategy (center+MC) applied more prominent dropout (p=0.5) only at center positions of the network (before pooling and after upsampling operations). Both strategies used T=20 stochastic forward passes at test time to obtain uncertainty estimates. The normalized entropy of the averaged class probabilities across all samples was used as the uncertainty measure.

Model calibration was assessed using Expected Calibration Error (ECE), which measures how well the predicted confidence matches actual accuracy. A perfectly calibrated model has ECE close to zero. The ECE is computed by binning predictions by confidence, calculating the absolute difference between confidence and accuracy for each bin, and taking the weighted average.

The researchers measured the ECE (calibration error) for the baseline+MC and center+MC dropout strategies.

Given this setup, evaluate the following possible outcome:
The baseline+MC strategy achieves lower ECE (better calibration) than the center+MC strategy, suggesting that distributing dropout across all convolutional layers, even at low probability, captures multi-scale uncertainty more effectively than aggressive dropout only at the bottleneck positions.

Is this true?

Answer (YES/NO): YES